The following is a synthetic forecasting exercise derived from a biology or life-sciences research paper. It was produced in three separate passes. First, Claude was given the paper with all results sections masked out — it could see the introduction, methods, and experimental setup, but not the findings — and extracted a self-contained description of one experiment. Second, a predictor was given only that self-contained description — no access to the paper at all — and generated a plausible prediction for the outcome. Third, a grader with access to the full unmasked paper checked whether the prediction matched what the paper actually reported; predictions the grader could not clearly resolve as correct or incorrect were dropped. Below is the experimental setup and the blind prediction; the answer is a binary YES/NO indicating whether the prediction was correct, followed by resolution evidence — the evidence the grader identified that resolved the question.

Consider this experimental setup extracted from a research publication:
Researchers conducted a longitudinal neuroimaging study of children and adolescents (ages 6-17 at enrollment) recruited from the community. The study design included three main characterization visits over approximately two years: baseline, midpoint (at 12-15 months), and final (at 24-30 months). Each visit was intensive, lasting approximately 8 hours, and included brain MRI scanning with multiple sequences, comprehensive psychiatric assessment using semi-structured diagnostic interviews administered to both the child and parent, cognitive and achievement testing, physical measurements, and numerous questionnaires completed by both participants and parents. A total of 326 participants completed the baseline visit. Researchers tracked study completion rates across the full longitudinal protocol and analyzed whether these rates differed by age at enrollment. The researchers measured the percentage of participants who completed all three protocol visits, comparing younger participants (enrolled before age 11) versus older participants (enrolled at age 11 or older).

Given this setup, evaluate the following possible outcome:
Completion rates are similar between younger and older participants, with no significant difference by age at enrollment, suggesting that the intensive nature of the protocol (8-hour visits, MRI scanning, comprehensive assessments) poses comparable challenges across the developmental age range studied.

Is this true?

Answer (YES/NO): NO